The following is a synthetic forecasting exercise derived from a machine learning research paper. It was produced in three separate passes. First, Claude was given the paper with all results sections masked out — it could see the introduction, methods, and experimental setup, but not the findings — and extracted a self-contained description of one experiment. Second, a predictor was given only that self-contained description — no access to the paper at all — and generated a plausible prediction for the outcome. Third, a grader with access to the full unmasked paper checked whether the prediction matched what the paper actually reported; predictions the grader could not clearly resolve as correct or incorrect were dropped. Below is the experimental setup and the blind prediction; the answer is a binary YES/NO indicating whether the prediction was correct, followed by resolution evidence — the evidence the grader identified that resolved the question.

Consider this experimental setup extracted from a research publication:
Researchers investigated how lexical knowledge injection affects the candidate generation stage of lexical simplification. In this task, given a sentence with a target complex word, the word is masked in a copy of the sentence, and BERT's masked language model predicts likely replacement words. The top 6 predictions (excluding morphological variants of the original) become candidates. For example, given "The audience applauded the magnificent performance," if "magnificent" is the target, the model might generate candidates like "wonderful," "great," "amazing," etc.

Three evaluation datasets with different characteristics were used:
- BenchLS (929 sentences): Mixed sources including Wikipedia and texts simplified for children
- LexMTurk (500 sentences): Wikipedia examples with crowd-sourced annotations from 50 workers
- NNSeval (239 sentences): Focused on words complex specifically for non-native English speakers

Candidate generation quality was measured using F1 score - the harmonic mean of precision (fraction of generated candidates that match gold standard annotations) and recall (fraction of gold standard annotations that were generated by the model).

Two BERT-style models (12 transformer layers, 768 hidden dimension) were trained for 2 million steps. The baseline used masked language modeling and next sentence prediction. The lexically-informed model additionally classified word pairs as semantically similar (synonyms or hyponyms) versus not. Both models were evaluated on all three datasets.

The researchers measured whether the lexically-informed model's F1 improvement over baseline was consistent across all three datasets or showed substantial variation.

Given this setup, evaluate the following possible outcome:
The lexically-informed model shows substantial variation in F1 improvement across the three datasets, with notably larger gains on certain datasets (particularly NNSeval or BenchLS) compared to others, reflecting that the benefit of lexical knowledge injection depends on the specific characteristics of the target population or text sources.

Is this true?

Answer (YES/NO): NO